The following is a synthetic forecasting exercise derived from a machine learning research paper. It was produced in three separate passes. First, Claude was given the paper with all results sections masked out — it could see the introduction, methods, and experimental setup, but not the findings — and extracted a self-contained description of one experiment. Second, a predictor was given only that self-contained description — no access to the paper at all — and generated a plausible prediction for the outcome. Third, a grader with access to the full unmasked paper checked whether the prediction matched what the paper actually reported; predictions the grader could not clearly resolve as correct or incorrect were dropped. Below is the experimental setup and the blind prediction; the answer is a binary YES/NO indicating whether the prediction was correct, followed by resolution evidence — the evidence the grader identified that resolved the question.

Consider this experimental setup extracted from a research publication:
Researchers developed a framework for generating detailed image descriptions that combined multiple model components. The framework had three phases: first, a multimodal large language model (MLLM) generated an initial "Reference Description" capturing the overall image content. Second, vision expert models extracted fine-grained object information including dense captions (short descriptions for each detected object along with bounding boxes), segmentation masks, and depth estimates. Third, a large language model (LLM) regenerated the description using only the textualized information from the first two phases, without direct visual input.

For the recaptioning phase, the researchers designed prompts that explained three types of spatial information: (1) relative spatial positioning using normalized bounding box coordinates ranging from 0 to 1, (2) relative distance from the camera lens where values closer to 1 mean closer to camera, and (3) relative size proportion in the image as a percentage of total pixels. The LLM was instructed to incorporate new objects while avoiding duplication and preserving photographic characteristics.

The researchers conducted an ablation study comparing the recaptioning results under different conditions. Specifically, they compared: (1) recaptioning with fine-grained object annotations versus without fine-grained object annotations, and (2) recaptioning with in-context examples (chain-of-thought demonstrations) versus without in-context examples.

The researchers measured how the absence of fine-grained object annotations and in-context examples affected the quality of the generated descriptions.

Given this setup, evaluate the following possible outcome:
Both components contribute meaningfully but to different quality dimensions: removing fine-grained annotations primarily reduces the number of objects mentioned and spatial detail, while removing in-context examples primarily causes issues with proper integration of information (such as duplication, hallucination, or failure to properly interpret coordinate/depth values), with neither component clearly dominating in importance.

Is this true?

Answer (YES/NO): NO